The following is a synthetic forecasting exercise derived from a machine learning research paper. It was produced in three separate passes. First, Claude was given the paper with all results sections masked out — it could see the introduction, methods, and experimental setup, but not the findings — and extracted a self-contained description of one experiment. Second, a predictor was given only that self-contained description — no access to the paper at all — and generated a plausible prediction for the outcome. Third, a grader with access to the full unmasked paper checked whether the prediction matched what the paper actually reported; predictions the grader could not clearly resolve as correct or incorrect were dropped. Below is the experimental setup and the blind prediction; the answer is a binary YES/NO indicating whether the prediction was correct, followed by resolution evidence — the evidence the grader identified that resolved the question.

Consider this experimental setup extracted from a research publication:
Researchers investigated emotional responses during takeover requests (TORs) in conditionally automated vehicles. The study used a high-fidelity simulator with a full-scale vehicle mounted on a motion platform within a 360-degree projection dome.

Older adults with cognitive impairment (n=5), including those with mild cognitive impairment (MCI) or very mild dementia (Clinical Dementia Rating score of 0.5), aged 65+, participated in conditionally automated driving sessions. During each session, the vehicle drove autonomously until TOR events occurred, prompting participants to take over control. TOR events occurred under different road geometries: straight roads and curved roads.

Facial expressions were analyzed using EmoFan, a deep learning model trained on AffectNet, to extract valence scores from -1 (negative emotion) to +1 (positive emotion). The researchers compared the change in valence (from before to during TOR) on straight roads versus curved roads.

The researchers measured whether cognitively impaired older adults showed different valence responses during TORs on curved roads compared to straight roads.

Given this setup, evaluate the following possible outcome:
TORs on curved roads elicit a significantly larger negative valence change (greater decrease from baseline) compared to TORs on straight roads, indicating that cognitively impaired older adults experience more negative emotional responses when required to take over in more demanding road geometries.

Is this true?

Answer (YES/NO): NO